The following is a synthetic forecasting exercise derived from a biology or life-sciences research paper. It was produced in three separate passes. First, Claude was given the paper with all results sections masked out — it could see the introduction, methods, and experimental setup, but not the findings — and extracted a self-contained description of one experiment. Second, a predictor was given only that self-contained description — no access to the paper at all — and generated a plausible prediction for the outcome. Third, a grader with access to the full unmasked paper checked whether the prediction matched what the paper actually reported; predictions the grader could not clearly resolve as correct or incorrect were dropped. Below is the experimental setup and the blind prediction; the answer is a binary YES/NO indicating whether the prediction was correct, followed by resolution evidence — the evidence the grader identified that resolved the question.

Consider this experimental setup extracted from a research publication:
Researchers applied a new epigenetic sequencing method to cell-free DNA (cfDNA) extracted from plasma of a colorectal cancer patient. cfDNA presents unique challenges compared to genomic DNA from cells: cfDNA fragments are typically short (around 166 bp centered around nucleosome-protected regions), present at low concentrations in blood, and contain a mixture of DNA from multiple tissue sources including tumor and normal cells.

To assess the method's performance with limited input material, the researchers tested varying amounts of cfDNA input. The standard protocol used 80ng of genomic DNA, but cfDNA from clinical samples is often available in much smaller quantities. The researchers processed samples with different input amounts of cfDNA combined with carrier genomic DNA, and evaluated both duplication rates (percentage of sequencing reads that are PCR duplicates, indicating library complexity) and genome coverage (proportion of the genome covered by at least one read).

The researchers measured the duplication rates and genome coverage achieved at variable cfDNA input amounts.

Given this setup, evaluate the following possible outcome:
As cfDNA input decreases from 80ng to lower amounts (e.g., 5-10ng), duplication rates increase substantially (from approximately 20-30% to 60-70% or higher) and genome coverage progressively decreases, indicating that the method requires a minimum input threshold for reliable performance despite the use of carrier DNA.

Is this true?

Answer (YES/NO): NO